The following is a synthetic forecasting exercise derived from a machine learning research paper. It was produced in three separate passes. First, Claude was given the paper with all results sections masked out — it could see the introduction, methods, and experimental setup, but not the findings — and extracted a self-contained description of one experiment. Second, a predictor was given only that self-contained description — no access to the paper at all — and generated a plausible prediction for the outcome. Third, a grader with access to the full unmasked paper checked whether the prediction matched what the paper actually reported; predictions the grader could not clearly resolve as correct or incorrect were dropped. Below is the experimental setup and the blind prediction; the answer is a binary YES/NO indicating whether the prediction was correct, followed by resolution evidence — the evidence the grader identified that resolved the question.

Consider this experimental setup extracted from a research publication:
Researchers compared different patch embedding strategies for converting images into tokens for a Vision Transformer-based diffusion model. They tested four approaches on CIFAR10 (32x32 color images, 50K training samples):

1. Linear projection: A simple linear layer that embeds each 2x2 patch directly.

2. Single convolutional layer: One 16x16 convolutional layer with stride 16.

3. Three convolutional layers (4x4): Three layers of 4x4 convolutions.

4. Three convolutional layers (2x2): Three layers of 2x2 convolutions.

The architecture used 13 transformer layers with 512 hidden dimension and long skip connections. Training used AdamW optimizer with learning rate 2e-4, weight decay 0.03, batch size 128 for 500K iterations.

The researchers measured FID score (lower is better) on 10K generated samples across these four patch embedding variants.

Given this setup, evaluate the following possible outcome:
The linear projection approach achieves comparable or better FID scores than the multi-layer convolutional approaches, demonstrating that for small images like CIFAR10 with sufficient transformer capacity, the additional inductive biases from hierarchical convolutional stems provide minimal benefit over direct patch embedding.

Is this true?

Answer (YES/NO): YES